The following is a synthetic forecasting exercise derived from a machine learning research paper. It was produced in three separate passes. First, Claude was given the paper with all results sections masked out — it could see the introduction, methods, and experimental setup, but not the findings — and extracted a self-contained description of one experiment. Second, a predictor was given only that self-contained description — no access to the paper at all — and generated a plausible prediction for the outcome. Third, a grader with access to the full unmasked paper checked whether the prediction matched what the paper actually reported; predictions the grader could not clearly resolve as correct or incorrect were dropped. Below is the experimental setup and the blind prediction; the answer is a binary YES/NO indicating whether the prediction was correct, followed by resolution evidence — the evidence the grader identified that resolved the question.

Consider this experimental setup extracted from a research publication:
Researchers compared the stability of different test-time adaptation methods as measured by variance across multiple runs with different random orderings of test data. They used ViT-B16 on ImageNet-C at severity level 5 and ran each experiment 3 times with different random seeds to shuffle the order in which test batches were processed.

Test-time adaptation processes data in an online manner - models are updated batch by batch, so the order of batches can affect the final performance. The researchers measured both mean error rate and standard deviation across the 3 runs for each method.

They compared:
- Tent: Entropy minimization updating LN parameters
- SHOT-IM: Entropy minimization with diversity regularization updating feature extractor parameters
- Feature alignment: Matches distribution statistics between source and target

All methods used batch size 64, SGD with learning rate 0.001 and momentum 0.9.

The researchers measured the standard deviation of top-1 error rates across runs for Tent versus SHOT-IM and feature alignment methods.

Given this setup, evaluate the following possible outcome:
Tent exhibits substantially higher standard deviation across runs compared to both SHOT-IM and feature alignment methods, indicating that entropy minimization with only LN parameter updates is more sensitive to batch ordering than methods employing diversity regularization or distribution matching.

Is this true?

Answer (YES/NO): YES